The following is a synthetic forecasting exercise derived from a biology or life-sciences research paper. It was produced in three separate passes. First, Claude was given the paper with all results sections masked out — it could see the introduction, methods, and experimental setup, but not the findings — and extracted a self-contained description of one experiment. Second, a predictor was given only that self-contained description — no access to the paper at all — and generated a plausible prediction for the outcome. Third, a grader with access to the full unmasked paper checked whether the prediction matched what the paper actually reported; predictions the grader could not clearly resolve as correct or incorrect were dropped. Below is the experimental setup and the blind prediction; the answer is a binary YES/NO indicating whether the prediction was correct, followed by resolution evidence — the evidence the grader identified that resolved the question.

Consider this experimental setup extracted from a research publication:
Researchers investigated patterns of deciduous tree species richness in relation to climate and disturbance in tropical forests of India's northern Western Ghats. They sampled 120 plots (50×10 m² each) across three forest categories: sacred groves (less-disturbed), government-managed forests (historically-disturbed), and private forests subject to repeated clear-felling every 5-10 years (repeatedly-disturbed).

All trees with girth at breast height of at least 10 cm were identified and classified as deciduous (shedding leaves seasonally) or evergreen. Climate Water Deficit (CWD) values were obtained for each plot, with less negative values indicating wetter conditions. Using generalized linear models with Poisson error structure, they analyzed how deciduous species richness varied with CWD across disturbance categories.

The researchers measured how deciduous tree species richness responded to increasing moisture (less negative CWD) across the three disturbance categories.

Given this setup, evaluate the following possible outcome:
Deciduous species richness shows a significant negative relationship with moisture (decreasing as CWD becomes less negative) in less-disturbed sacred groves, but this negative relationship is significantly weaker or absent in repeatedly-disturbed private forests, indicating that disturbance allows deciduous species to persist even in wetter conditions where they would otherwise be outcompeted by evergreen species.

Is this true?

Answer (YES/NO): YES